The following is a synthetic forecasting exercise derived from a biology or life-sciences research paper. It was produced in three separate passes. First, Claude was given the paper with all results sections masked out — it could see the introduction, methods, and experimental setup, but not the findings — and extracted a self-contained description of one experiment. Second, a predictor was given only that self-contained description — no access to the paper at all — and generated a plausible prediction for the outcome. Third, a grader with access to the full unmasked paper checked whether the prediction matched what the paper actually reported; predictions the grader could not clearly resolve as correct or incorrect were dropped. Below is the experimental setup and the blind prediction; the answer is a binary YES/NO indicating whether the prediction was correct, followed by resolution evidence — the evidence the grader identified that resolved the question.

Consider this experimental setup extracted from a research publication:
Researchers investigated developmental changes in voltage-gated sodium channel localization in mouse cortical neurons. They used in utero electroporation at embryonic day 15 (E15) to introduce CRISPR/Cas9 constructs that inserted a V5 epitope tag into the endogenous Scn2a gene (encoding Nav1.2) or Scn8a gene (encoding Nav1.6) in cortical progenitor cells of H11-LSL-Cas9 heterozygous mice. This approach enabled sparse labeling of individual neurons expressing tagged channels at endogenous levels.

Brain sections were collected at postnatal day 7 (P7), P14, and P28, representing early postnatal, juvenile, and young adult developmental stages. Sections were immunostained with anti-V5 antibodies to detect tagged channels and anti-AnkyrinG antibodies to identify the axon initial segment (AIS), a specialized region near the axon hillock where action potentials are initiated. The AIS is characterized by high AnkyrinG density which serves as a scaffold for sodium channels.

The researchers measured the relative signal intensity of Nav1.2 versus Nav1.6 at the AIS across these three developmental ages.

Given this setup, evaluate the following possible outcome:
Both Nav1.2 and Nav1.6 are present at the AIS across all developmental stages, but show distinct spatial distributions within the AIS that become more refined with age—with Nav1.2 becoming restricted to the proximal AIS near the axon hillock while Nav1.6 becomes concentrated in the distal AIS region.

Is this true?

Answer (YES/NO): NO